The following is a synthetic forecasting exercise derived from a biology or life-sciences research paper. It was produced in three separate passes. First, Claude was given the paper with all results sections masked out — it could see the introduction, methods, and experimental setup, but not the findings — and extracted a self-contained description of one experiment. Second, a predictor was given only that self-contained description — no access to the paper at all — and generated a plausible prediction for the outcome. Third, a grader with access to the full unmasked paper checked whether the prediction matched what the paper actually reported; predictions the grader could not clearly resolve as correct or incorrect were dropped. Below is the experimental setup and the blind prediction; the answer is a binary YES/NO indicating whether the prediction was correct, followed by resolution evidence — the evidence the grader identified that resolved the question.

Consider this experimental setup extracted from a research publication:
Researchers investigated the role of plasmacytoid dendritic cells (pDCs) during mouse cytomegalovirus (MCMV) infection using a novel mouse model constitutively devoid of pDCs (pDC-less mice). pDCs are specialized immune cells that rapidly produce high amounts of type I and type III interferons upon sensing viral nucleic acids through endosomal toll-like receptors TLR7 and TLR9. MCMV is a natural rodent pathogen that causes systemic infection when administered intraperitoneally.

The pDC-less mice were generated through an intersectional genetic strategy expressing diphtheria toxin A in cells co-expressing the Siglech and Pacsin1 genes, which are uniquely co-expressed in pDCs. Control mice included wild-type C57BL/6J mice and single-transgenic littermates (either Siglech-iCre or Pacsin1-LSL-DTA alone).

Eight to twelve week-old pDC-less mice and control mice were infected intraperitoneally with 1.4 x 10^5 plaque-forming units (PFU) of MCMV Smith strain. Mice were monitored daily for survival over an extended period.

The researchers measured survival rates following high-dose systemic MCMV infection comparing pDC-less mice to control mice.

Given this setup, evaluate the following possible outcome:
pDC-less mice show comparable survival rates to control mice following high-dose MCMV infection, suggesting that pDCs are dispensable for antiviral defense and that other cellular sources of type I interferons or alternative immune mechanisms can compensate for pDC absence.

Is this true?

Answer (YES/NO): YES